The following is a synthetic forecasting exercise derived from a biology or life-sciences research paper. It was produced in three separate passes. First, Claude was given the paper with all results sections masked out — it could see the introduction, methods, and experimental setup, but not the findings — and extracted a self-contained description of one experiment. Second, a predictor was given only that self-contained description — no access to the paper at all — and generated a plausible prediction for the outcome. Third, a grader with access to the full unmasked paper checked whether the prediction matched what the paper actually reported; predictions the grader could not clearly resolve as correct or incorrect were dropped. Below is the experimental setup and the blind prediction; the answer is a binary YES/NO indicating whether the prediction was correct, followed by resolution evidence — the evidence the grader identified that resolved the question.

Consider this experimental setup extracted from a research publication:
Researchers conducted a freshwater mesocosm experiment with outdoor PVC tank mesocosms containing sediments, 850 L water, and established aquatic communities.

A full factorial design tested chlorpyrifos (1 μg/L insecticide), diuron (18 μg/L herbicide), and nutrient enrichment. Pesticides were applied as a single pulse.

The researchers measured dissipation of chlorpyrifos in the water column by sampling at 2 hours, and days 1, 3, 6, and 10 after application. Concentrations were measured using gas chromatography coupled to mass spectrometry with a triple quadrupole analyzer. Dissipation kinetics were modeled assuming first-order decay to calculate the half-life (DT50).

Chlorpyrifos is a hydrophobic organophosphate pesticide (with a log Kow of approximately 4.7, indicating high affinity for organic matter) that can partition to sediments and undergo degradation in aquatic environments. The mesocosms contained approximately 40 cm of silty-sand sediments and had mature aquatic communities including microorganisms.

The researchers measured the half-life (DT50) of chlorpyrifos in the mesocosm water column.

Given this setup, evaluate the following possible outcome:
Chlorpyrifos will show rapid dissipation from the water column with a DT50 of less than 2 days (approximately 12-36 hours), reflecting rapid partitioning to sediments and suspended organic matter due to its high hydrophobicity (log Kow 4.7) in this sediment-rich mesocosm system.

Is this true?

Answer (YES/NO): NO